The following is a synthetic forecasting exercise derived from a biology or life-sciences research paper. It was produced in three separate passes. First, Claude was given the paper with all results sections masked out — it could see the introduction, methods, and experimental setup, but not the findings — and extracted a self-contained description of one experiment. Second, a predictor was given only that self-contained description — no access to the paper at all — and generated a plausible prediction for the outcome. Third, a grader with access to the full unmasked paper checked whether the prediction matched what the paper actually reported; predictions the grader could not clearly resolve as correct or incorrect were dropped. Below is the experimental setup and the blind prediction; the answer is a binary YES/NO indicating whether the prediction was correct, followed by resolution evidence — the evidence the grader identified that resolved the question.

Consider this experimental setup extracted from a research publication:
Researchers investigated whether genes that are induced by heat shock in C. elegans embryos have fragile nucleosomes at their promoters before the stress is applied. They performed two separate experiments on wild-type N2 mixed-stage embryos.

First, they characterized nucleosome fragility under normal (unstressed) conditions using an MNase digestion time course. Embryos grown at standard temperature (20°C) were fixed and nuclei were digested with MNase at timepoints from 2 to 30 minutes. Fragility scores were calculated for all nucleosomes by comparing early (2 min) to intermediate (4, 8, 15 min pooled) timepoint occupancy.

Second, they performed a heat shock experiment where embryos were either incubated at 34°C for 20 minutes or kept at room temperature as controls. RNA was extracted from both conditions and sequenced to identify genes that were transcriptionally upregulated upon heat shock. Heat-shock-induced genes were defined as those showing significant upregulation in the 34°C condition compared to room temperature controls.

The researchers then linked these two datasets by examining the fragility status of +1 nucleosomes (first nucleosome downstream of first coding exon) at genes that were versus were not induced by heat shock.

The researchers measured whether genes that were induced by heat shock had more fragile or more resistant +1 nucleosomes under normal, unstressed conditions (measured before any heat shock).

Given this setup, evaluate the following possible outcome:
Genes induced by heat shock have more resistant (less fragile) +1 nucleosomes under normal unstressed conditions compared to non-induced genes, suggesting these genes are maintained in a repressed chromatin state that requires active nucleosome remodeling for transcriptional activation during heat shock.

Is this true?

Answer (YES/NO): NO